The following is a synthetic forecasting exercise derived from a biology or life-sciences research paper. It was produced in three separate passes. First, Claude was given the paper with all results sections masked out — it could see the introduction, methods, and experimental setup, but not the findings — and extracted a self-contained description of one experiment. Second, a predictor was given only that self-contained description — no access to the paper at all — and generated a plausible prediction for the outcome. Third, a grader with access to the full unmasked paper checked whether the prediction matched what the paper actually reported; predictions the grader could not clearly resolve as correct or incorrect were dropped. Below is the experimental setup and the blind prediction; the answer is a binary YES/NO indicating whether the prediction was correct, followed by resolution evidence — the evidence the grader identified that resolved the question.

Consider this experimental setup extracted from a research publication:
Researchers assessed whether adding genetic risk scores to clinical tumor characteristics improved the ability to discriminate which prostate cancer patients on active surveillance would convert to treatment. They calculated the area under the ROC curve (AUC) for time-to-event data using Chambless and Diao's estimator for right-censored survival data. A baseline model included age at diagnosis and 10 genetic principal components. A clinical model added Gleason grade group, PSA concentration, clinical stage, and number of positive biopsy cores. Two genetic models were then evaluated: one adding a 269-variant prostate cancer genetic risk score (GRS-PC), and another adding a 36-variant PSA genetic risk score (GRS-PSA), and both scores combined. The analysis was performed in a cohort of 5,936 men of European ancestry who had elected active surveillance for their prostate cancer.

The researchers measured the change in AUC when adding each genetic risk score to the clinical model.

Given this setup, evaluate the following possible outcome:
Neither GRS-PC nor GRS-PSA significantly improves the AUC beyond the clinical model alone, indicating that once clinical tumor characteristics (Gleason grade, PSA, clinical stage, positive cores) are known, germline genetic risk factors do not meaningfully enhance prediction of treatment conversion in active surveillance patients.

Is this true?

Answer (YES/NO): YES